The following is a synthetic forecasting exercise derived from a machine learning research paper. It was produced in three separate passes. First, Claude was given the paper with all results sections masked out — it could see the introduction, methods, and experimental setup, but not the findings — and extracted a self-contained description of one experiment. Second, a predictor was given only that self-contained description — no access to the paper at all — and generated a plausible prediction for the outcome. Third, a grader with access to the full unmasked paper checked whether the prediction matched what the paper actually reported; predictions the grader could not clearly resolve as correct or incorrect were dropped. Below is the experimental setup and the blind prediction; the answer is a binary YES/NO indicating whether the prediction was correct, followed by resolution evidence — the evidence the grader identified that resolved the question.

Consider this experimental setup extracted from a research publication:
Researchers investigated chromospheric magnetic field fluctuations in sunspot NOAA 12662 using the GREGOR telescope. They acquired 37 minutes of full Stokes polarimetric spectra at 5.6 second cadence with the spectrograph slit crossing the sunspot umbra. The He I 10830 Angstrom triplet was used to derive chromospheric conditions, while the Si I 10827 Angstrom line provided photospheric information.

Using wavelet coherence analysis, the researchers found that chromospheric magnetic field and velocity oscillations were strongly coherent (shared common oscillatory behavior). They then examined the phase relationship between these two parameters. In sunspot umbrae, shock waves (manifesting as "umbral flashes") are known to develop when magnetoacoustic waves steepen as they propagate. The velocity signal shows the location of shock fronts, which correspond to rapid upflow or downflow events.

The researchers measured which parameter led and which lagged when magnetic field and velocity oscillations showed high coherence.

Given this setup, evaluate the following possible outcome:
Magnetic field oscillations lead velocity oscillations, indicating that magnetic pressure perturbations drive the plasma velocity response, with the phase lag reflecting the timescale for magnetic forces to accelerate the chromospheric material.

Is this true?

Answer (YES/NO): NO